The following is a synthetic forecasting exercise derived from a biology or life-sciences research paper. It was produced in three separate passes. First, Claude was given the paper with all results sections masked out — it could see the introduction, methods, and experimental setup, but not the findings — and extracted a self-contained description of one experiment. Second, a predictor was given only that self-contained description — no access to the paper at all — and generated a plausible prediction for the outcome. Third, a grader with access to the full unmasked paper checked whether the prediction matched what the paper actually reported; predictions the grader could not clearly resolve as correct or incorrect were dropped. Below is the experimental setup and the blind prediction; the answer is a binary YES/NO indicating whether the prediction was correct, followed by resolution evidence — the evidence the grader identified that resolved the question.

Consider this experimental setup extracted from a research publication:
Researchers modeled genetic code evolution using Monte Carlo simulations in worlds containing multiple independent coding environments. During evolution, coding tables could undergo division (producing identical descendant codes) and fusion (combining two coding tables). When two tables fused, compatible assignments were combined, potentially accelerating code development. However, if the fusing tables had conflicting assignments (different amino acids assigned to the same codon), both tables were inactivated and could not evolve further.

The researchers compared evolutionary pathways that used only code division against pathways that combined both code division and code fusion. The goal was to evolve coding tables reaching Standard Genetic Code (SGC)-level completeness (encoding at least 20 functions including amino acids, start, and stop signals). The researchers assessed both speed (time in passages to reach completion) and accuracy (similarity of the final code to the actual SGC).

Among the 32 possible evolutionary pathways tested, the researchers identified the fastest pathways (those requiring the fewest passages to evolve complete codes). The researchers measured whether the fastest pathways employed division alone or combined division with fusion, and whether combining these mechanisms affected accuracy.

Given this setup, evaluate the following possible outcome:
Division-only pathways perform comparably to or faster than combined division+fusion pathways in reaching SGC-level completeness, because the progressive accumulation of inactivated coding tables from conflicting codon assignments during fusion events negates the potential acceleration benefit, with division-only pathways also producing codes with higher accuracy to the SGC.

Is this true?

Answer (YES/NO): NO